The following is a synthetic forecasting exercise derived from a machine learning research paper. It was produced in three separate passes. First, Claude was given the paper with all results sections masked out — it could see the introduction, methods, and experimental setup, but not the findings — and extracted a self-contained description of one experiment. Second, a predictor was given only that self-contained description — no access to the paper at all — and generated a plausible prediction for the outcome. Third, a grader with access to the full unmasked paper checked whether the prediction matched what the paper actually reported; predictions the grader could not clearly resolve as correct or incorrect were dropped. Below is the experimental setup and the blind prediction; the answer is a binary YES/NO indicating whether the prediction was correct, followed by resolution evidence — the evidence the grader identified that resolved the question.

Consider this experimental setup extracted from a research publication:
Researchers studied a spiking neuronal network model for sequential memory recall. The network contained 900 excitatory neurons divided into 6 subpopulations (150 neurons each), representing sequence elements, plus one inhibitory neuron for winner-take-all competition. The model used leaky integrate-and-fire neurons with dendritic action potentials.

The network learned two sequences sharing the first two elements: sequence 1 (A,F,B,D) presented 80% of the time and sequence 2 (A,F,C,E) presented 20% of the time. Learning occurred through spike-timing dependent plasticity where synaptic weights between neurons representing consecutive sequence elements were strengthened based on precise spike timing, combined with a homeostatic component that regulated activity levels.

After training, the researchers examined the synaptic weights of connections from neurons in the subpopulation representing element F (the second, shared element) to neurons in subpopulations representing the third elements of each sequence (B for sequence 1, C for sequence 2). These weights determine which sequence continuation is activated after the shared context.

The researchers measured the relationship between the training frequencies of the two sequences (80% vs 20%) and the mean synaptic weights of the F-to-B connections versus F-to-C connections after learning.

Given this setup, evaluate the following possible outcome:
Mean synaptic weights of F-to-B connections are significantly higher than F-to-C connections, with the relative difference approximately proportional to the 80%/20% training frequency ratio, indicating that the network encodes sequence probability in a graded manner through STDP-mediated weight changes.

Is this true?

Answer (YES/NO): YES